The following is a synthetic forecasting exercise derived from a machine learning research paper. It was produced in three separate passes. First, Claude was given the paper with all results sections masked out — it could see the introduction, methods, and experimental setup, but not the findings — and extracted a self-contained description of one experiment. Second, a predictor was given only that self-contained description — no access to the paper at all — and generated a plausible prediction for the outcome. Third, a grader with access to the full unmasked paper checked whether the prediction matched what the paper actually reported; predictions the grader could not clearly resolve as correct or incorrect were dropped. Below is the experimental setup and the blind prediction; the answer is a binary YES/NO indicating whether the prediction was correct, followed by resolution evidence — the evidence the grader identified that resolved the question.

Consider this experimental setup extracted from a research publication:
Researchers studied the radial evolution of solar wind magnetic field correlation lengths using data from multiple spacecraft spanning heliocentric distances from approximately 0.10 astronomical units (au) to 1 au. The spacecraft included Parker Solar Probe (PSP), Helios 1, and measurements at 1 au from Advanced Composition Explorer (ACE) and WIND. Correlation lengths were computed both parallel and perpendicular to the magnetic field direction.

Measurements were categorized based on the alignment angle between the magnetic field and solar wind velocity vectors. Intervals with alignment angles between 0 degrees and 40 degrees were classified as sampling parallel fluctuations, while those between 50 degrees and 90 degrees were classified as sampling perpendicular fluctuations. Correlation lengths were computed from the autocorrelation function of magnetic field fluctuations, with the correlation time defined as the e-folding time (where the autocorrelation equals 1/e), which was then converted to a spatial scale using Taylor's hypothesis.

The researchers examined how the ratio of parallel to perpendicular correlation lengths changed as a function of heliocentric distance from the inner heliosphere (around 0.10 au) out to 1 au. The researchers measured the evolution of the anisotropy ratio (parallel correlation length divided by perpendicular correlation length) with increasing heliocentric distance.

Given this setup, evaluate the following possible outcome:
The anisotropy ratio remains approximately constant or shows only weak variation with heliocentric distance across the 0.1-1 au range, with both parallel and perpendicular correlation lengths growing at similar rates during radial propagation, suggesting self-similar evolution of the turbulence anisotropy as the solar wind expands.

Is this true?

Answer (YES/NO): NO